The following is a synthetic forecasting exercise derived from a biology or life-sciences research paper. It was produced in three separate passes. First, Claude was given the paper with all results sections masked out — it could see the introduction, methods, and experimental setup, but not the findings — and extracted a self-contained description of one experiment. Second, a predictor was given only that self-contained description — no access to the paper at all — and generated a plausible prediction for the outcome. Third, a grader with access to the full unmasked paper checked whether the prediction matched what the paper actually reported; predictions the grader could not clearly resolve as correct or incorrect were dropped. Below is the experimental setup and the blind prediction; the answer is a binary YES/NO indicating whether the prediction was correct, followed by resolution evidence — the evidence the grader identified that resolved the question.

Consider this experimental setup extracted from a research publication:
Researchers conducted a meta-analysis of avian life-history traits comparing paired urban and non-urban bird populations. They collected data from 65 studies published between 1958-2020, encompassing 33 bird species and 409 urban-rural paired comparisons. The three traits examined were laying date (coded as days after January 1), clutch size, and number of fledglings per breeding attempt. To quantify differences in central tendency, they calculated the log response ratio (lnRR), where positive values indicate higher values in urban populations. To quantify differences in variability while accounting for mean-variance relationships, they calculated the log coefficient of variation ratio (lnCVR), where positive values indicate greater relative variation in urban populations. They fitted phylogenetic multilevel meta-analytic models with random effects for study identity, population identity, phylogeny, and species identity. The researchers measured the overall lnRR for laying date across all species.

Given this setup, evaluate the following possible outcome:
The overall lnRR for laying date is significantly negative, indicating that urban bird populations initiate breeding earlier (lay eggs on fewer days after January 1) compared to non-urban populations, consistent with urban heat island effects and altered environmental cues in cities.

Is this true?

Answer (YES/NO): YES